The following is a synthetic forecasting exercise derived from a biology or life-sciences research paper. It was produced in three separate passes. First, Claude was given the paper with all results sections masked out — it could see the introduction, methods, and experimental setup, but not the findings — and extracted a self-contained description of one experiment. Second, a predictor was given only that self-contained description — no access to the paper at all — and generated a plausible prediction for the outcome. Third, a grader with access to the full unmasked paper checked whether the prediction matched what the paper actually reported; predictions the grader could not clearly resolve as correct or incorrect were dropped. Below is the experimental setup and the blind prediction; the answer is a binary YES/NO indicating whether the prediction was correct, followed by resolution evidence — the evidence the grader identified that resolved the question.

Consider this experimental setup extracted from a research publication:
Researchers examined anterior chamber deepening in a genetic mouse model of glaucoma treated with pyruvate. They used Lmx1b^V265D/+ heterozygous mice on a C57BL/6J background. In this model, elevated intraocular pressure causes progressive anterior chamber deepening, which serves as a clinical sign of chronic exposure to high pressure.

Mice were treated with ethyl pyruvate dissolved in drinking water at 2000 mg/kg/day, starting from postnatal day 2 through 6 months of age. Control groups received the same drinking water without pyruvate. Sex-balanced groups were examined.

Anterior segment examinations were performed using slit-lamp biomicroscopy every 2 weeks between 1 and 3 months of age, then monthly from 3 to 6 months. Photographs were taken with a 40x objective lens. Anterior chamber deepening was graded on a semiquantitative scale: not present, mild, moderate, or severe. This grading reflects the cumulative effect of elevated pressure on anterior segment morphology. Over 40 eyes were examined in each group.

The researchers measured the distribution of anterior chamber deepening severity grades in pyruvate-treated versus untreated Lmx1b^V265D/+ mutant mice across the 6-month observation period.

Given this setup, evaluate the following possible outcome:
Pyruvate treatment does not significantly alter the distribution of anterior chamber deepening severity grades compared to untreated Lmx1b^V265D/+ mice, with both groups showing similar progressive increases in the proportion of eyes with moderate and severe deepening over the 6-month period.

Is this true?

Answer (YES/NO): NO